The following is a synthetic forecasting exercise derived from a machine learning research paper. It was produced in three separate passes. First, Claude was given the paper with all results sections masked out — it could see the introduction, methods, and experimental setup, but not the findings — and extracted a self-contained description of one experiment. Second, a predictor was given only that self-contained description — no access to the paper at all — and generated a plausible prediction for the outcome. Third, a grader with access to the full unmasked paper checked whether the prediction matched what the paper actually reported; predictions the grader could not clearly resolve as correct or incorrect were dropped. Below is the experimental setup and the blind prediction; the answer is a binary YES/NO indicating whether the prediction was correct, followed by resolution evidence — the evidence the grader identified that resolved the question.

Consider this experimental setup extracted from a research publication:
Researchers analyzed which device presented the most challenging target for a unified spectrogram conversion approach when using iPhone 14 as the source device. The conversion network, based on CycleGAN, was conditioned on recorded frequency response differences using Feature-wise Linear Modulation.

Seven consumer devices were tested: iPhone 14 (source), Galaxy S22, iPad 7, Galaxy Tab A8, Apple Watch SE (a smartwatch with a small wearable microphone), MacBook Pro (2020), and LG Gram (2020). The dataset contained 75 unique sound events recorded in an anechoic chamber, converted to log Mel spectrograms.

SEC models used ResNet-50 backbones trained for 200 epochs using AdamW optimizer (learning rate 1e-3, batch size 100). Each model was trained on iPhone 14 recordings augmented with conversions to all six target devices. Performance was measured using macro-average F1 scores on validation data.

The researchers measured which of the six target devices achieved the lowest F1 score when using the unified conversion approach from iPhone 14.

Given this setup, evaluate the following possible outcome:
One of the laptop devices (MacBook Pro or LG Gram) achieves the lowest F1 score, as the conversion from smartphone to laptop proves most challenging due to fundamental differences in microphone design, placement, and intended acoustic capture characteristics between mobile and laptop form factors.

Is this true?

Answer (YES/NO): NO